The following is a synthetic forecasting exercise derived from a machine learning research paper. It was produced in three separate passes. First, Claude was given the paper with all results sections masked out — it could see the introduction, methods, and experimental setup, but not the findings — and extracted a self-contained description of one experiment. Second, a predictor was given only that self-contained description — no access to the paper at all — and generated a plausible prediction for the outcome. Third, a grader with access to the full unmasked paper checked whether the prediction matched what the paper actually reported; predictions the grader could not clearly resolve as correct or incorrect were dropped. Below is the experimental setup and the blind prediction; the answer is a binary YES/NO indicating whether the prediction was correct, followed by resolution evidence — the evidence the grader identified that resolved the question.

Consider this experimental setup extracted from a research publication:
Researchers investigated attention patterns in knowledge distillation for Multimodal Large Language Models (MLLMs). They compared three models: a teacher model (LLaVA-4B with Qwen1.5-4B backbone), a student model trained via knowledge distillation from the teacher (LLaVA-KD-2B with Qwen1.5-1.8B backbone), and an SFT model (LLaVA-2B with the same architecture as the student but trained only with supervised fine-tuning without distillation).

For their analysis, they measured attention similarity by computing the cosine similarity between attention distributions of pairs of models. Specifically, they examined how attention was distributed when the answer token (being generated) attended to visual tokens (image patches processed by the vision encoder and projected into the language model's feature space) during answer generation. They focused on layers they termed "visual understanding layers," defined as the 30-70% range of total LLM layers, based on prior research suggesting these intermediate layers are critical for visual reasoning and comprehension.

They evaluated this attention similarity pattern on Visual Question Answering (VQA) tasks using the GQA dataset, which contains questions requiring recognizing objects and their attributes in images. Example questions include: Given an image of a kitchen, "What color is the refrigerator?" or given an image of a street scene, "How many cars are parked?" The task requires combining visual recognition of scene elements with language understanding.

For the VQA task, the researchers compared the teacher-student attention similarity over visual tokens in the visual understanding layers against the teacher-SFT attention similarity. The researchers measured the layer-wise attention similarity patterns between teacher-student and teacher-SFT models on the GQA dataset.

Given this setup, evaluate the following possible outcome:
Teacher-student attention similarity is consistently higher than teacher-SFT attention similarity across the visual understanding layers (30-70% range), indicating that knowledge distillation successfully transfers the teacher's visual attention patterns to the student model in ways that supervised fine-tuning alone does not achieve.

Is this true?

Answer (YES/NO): YES